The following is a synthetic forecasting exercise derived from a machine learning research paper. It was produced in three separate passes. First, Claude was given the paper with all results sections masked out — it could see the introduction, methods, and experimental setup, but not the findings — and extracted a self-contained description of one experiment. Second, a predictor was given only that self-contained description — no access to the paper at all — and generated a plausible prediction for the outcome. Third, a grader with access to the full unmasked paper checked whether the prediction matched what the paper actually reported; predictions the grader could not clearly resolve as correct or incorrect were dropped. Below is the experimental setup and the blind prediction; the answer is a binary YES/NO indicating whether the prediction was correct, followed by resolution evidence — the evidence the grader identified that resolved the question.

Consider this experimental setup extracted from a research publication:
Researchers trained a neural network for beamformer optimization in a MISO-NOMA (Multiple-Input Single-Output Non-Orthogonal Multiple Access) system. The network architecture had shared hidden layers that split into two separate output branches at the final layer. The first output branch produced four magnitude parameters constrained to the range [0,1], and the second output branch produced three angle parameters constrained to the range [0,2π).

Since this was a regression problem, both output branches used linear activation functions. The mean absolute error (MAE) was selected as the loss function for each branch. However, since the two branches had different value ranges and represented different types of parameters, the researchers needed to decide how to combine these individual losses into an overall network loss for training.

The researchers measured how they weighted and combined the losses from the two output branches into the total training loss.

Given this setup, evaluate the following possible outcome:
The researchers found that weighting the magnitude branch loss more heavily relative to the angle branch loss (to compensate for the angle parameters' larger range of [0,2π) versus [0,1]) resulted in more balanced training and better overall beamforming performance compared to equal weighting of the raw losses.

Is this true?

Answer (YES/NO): NO